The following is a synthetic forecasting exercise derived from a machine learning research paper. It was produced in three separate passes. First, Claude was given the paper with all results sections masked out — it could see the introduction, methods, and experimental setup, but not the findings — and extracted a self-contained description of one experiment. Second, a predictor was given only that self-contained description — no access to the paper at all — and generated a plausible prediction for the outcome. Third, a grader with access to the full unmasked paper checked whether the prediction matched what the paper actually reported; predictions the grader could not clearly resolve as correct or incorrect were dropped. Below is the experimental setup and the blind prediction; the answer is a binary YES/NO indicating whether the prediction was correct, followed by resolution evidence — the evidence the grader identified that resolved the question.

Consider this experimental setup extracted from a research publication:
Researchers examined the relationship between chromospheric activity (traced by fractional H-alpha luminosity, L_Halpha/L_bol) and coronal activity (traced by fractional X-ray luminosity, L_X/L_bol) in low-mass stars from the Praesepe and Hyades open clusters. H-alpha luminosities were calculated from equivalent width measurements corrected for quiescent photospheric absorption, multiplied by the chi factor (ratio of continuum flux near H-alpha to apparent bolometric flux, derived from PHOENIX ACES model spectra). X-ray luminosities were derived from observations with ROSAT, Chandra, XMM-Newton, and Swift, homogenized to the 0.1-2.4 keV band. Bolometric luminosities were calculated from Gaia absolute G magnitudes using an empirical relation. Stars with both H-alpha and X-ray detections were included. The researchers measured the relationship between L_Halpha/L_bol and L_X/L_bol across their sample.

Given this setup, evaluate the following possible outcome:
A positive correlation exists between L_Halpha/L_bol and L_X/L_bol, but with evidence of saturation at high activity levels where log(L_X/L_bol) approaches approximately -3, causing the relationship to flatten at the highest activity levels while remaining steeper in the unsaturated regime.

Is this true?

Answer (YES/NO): NO